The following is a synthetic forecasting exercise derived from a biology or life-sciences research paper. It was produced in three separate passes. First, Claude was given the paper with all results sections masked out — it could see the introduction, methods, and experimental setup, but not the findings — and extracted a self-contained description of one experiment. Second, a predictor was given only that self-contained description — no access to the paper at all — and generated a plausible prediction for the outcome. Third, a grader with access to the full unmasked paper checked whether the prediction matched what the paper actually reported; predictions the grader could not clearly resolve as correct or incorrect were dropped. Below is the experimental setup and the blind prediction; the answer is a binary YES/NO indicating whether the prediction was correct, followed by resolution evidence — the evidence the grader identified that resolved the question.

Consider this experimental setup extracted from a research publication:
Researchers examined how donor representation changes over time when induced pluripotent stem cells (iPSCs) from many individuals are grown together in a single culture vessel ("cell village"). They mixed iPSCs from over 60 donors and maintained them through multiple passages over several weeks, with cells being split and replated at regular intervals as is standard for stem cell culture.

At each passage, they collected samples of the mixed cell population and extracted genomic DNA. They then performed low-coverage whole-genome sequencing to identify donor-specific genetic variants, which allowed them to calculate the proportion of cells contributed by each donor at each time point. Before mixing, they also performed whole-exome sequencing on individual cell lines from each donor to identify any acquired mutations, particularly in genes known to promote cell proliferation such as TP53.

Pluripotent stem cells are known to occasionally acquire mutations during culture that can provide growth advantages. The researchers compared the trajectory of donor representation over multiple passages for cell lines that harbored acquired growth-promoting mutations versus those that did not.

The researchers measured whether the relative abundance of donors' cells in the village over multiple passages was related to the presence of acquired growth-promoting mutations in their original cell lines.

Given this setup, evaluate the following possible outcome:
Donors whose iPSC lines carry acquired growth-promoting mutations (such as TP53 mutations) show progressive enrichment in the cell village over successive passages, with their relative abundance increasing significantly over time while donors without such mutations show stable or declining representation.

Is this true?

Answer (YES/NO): YES